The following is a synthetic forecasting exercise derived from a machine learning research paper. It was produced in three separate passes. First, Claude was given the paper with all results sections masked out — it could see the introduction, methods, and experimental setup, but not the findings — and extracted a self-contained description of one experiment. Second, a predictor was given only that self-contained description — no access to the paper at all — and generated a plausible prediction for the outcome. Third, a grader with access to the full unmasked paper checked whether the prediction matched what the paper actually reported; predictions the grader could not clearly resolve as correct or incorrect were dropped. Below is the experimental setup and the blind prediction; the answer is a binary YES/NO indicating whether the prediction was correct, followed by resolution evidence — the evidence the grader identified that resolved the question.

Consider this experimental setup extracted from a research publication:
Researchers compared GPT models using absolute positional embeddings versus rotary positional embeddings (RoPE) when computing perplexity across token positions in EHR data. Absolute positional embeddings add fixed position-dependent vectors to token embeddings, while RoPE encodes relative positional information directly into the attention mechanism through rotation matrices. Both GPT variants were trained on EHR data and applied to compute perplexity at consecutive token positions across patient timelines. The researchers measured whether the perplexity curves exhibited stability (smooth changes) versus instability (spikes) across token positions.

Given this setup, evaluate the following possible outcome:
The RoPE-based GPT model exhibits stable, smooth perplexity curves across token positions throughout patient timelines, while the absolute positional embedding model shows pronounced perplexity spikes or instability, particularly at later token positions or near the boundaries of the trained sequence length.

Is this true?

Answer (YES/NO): YES